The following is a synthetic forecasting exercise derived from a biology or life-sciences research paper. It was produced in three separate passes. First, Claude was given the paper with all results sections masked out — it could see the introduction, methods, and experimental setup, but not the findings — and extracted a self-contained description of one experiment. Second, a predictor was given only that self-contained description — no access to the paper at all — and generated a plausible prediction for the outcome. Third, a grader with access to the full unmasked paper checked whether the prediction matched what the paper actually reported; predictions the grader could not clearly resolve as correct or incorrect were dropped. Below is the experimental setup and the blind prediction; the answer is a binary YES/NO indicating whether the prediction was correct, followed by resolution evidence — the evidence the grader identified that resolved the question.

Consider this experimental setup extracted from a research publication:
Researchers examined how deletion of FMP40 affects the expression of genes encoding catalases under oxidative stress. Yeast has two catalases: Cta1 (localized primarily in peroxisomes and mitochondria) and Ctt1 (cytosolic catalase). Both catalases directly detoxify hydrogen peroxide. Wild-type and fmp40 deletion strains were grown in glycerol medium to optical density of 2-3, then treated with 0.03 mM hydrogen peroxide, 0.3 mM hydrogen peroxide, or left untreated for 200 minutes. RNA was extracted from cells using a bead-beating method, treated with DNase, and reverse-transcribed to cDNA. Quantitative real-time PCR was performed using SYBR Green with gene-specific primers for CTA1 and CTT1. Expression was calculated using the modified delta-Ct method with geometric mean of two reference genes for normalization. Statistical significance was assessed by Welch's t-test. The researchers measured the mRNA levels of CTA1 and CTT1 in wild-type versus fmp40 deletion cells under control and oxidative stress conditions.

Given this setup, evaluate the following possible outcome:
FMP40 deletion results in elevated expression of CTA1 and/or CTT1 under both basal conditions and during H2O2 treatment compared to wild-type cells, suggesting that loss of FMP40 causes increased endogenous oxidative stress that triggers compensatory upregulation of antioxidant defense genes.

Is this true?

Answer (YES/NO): NO